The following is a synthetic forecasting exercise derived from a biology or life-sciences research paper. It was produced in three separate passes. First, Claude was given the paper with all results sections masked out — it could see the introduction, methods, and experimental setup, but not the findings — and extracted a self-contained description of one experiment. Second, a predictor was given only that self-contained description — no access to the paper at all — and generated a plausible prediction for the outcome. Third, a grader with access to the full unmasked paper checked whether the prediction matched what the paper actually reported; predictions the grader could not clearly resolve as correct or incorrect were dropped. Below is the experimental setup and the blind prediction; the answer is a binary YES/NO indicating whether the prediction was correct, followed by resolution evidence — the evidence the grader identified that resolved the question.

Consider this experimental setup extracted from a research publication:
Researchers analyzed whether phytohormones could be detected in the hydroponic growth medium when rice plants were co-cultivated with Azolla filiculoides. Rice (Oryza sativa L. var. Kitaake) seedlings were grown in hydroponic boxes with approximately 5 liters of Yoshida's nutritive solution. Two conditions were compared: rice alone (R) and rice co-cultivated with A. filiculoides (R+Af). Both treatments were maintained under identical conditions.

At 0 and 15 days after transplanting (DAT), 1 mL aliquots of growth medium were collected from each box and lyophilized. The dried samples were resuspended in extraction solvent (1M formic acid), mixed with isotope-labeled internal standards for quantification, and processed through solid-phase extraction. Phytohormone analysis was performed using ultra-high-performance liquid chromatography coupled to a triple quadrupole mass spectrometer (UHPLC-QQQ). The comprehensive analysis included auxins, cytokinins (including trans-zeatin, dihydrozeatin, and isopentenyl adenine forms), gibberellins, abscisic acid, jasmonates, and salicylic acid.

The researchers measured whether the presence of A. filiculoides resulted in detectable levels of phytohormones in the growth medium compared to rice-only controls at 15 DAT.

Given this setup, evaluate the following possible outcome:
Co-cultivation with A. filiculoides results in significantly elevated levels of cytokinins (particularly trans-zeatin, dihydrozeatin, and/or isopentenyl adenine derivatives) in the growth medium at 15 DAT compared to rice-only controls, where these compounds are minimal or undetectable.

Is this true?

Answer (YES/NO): NO